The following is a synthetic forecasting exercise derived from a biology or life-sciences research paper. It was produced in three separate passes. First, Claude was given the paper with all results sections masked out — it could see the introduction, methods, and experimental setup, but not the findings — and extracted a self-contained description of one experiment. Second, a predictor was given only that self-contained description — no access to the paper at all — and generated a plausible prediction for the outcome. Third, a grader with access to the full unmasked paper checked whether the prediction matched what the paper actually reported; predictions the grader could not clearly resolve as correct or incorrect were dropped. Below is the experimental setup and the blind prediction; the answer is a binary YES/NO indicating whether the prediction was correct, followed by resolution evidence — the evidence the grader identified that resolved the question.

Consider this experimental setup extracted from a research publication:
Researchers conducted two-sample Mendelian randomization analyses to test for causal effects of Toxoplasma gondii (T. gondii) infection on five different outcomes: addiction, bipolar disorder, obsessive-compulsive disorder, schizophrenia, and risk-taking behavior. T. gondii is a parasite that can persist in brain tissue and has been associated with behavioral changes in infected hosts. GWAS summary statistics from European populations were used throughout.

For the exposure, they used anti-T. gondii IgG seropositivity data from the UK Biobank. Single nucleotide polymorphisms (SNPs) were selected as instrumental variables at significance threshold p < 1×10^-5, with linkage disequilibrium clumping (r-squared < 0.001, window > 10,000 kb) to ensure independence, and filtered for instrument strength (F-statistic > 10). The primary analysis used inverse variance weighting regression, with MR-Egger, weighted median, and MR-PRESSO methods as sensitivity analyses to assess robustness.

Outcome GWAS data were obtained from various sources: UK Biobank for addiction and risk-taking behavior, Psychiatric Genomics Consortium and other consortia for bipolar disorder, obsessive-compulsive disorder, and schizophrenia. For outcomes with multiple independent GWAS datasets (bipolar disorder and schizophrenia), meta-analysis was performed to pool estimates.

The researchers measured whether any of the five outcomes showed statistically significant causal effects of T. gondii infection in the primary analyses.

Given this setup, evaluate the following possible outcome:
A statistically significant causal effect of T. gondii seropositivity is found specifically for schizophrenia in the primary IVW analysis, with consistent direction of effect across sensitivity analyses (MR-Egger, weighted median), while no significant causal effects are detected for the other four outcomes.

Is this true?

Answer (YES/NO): NO